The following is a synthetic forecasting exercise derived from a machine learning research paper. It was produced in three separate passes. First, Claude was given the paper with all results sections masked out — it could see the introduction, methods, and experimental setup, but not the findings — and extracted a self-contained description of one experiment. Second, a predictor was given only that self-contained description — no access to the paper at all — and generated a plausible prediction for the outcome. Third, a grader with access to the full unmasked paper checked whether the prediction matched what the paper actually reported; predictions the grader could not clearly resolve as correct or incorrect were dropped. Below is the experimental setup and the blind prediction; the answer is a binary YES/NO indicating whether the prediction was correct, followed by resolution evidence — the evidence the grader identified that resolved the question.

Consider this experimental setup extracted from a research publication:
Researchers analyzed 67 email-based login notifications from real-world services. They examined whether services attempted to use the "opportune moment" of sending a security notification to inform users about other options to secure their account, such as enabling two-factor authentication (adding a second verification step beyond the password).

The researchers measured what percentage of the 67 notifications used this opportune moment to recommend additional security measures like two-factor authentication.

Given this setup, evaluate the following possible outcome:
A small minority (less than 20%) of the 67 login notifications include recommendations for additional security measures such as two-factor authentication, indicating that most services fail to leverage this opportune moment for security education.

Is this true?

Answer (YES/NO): NO